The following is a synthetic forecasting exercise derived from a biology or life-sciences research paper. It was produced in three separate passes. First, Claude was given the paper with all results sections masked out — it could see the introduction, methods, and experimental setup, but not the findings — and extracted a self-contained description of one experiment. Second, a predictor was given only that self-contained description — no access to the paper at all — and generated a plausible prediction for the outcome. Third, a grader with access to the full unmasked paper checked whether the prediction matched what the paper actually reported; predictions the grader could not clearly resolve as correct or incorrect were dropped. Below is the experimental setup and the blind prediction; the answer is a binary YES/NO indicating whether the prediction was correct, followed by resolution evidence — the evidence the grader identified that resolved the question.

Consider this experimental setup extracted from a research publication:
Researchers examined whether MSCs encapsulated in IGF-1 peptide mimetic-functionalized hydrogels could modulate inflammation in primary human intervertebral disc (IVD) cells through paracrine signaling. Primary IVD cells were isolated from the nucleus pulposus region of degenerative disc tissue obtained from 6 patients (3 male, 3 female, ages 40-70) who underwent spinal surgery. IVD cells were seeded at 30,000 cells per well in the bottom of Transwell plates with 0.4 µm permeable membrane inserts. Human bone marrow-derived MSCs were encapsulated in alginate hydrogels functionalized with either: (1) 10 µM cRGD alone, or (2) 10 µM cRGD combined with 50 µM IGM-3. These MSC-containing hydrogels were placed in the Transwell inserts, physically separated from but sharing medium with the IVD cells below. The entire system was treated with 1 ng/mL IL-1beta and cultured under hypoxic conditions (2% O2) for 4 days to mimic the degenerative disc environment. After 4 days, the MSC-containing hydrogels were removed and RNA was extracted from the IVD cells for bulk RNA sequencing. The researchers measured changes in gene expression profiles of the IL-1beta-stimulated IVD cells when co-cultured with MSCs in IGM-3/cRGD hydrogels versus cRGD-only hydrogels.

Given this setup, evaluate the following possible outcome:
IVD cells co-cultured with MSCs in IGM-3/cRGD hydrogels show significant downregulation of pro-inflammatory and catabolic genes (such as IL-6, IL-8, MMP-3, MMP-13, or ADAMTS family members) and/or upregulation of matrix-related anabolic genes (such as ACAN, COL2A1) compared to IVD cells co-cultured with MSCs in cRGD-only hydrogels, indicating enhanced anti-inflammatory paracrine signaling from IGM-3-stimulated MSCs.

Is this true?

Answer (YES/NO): NO